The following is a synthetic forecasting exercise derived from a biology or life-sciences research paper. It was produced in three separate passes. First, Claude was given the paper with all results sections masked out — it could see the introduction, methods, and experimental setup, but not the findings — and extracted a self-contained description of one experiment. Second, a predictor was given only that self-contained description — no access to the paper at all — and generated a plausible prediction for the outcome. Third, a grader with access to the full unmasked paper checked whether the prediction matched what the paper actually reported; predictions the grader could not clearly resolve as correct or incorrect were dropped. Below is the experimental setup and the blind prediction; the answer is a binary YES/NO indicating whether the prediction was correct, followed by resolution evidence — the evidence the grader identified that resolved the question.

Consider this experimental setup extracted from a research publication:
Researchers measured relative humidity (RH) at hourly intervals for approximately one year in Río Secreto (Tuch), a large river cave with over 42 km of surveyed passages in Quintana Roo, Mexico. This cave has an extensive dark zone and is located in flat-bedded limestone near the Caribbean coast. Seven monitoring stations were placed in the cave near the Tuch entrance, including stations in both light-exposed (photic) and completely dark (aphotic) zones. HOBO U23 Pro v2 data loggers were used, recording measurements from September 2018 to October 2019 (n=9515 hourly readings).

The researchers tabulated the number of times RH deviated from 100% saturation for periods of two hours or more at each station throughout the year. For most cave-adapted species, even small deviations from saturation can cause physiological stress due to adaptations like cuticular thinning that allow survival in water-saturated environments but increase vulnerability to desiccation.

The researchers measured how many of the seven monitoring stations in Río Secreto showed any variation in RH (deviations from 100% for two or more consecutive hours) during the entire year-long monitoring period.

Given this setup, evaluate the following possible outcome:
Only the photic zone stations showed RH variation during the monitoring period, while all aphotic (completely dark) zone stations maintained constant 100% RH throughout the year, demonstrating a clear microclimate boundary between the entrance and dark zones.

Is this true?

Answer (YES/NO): NO